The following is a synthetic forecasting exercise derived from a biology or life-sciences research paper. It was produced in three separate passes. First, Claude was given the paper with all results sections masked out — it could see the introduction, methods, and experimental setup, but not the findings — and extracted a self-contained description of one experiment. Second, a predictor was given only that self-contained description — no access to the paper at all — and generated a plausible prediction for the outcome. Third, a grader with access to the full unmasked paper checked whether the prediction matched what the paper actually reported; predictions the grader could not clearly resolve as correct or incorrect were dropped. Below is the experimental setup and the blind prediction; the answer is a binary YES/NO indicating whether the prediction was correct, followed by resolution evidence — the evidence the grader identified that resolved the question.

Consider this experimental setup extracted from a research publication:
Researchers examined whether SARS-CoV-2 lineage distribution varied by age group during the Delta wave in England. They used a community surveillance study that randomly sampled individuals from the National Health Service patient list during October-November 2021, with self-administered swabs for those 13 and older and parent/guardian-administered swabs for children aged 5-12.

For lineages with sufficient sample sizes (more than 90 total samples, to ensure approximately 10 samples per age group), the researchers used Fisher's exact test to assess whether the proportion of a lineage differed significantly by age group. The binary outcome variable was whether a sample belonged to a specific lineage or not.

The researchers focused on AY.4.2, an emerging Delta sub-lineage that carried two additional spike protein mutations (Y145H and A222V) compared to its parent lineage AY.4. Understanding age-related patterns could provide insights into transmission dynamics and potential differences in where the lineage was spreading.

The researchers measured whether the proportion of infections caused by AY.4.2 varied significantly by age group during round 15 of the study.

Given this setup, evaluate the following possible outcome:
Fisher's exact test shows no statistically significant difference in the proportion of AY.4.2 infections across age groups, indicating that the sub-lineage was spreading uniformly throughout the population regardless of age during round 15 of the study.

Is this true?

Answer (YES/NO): YES